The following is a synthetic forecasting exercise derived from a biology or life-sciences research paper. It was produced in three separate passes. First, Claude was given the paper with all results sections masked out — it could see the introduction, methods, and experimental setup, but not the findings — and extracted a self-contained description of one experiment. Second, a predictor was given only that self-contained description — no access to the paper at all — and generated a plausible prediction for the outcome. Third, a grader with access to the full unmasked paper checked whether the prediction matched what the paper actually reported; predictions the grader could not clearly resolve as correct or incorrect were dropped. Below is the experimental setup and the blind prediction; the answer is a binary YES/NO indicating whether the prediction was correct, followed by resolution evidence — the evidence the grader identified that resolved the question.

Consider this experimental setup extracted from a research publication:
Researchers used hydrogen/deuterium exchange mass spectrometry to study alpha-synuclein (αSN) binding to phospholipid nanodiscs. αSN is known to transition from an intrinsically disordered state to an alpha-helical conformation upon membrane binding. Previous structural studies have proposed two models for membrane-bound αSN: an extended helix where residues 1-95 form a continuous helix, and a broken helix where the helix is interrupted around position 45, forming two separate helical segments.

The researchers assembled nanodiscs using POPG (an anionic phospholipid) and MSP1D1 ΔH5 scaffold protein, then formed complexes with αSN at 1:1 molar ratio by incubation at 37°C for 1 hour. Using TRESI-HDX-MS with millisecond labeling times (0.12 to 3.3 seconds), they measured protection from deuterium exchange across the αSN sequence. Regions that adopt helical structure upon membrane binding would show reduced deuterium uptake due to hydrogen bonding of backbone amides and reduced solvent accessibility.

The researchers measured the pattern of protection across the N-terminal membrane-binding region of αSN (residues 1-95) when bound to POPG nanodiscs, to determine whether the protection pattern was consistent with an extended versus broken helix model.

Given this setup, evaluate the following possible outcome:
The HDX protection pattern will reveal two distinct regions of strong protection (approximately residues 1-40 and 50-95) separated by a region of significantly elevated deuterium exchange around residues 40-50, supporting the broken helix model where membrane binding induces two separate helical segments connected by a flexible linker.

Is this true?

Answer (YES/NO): NO